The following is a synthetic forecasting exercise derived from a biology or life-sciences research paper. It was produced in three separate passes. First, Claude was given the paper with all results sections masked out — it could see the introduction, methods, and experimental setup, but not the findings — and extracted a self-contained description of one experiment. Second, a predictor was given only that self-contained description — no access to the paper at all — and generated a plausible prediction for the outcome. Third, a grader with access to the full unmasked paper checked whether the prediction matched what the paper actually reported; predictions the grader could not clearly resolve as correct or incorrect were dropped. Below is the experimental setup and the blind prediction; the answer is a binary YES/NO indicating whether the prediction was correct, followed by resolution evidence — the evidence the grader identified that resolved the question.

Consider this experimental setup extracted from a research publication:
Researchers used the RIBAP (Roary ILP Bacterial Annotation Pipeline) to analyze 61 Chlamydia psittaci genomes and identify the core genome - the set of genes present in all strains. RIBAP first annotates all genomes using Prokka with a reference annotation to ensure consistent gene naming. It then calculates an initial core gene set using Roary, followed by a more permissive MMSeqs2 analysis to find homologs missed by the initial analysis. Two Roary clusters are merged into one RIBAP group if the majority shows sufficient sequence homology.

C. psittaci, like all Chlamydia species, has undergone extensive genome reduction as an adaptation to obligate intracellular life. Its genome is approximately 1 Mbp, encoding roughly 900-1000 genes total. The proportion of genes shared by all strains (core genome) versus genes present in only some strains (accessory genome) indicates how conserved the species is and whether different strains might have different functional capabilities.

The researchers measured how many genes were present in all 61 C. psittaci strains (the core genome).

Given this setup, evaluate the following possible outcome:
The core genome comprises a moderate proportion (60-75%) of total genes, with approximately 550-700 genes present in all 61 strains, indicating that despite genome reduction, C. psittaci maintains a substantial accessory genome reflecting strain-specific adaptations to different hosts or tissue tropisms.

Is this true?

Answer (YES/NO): NO